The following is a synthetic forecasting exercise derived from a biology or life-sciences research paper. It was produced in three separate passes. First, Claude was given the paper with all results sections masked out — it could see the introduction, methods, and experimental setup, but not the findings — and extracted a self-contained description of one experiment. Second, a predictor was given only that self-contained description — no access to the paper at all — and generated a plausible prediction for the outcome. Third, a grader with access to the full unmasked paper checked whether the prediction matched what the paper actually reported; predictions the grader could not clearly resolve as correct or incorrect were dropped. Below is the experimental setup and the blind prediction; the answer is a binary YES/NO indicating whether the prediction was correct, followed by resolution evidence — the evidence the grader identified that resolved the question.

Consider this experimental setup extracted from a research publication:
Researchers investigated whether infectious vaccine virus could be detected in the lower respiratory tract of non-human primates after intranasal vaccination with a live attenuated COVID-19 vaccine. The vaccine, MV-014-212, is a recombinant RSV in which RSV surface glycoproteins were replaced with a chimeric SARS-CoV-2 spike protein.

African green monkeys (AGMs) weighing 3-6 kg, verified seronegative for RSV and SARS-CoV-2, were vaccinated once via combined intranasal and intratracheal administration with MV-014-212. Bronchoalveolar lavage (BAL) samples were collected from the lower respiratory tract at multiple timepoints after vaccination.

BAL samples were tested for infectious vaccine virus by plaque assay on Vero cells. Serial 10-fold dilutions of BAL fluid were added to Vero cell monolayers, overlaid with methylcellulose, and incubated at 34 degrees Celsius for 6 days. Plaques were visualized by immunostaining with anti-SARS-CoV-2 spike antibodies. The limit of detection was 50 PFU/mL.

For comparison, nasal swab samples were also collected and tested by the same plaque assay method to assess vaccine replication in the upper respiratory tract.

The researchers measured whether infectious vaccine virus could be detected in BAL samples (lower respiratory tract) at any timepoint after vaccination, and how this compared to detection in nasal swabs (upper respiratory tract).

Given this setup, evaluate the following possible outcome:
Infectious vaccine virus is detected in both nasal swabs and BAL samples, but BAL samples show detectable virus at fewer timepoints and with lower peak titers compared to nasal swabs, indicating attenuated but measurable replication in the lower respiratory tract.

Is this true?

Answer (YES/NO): YES